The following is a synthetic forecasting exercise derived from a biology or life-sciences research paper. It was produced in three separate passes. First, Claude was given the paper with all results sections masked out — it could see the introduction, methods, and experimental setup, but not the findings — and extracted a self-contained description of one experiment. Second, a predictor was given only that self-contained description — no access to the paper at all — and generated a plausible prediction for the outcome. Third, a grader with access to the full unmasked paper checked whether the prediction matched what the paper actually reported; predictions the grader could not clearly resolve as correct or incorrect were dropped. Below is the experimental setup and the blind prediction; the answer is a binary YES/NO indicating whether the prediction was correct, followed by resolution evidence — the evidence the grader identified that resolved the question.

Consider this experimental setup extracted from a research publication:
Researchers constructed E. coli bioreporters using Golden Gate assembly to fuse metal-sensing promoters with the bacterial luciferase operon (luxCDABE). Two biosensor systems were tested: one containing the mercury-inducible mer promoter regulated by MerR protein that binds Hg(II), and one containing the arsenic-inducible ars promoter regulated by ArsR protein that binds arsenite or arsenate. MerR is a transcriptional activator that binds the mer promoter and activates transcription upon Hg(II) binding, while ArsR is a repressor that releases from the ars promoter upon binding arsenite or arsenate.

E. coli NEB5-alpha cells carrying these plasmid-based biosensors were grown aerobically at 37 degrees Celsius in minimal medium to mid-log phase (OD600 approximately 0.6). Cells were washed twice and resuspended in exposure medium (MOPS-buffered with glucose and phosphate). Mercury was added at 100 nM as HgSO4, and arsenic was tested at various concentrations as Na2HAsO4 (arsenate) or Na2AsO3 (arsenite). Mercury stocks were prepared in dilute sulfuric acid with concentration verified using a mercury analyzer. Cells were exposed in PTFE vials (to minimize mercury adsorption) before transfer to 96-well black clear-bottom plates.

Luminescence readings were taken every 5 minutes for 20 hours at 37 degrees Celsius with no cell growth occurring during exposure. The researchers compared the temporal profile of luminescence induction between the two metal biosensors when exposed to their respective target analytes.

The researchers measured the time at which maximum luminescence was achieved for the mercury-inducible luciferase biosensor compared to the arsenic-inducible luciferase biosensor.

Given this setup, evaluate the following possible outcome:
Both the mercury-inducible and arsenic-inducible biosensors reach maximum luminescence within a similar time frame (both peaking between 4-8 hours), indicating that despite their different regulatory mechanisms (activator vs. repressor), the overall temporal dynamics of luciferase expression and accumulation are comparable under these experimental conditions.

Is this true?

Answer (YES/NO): NO